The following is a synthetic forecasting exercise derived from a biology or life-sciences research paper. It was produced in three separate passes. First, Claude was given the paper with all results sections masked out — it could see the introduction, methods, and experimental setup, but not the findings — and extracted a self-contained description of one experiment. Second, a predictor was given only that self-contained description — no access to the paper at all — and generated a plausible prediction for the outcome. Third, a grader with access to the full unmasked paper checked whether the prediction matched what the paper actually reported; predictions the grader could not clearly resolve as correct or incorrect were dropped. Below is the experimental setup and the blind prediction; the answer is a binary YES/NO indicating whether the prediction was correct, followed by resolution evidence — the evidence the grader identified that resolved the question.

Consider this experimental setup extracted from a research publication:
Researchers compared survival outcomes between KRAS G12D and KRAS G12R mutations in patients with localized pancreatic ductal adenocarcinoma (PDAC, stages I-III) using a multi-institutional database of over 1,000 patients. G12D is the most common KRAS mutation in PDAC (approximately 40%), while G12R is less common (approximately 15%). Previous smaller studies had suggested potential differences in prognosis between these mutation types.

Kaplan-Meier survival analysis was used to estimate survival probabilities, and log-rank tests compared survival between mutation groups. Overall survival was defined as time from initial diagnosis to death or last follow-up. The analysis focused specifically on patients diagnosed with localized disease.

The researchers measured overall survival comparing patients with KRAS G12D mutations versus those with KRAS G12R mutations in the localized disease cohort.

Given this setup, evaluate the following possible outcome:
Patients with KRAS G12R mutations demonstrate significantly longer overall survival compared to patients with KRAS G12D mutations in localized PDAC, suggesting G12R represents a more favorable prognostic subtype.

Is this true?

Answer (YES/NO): NO